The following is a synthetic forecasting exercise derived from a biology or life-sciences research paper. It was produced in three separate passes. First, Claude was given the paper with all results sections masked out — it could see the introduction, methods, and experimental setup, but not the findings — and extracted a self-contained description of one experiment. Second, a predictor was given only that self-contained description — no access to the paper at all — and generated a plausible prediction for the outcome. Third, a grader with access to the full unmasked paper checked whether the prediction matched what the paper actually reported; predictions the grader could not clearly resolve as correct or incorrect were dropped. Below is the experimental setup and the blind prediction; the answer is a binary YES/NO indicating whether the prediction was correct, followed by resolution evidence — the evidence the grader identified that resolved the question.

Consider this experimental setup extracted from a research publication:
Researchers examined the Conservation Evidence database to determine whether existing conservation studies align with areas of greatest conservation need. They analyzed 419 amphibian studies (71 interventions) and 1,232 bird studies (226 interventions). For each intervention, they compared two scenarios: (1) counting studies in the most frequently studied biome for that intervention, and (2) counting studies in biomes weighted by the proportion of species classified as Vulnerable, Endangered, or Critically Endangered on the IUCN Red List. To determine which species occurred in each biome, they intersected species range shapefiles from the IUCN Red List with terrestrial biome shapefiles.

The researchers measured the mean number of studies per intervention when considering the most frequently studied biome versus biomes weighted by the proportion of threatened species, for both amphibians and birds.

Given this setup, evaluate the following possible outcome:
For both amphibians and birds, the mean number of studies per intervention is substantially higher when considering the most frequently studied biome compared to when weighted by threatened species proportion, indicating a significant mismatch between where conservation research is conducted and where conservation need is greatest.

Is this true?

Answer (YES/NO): YES